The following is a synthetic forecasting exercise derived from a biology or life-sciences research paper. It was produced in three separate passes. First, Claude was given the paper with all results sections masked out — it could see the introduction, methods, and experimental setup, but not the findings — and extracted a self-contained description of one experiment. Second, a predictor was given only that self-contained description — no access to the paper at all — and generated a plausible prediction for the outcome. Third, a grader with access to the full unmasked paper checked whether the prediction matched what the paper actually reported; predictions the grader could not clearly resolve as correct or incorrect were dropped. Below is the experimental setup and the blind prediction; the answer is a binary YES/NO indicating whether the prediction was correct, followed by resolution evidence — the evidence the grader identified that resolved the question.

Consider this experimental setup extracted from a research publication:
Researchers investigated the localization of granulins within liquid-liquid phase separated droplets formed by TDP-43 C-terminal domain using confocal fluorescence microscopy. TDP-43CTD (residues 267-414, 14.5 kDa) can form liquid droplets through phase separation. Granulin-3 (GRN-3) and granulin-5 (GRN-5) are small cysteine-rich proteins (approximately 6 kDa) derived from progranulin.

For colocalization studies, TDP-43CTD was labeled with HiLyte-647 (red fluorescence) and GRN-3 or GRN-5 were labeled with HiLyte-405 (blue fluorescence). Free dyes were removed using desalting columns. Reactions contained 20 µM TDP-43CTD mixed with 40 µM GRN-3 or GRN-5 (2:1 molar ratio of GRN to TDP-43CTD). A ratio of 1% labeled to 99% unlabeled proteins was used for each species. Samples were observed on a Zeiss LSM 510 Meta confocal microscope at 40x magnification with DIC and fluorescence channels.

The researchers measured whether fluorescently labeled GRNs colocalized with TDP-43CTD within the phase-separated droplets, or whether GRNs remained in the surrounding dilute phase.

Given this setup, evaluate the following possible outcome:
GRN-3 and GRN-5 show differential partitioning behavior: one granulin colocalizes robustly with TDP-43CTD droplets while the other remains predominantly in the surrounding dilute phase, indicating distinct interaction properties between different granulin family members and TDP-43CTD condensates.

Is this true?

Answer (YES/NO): NO